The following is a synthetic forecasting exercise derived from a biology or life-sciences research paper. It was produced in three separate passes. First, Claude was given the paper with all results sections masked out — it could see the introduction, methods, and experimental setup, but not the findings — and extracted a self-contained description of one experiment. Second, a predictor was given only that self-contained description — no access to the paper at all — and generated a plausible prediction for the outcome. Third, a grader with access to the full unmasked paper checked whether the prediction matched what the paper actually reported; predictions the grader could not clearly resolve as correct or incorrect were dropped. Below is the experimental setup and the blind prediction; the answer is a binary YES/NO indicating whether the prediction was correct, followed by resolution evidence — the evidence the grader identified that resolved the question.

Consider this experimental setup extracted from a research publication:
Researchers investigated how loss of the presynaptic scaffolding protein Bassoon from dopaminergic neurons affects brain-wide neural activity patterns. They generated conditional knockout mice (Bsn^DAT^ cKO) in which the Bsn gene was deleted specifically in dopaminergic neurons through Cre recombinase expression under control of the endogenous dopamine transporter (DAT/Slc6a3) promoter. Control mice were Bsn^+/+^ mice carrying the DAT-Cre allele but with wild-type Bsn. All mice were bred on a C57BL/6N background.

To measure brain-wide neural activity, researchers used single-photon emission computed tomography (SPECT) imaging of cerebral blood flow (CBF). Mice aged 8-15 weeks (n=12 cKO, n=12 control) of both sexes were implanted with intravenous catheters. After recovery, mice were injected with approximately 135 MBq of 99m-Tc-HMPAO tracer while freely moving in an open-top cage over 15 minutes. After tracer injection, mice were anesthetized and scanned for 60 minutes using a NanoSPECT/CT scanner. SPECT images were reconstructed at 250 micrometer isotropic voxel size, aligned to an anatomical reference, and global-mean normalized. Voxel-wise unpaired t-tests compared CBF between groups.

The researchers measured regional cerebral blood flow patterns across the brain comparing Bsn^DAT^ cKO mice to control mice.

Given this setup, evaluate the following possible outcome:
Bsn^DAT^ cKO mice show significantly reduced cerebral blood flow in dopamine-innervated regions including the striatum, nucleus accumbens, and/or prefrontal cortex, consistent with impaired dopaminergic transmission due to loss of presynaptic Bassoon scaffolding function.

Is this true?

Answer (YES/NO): NO